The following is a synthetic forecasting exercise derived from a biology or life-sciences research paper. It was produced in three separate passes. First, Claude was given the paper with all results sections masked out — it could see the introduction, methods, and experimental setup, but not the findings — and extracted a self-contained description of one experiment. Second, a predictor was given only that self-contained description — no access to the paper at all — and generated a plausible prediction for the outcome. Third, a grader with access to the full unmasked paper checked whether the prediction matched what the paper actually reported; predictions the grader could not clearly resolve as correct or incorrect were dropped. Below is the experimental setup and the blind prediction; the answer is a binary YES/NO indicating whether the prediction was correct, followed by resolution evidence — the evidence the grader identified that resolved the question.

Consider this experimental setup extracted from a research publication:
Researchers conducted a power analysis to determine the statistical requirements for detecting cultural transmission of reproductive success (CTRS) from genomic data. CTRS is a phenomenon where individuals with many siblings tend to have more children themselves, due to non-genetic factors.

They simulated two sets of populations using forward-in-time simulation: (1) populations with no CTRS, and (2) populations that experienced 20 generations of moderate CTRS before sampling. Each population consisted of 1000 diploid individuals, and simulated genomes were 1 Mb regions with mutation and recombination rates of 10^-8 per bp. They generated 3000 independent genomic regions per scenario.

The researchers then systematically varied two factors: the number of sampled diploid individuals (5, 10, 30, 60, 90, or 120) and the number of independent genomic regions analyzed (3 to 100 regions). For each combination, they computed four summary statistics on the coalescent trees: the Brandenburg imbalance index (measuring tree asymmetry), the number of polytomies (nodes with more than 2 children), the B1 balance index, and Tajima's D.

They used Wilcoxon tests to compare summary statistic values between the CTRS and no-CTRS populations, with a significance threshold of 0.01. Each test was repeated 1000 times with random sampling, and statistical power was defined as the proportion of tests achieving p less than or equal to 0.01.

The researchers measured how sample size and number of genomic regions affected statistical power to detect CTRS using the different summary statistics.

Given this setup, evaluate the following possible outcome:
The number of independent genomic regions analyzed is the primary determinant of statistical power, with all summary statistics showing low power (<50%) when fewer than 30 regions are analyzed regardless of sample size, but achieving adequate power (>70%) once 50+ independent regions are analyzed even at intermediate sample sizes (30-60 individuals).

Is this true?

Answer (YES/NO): NO